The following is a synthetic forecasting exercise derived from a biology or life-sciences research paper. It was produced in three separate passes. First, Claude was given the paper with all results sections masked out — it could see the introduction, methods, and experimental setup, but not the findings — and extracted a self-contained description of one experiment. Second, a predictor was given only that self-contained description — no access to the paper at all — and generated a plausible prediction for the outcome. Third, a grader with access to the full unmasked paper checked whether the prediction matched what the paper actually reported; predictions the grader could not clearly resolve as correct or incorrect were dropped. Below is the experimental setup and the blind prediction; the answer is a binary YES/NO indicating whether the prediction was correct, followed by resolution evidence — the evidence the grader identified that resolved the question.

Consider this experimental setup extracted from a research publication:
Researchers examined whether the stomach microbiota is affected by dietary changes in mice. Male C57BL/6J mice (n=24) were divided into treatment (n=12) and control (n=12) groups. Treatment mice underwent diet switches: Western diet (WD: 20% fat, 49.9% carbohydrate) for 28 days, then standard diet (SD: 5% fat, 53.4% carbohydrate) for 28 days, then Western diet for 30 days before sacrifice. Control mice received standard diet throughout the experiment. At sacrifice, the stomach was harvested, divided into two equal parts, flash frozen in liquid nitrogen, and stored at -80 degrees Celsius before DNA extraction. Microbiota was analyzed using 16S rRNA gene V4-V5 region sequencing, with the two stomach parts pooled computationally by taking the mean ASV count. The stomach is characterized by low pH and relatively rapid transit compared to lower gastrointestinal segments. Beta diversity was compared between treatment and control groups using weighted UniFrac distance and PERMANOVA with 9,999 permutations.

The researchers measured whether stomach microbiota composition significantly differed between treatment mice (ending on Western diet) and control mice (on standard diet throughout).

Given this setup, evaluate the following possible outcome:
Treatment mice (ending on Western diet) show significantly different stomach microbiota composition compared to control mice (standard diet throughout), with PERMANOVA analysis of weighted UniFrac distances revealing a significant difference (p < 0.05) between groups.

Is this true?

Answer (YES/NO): YES